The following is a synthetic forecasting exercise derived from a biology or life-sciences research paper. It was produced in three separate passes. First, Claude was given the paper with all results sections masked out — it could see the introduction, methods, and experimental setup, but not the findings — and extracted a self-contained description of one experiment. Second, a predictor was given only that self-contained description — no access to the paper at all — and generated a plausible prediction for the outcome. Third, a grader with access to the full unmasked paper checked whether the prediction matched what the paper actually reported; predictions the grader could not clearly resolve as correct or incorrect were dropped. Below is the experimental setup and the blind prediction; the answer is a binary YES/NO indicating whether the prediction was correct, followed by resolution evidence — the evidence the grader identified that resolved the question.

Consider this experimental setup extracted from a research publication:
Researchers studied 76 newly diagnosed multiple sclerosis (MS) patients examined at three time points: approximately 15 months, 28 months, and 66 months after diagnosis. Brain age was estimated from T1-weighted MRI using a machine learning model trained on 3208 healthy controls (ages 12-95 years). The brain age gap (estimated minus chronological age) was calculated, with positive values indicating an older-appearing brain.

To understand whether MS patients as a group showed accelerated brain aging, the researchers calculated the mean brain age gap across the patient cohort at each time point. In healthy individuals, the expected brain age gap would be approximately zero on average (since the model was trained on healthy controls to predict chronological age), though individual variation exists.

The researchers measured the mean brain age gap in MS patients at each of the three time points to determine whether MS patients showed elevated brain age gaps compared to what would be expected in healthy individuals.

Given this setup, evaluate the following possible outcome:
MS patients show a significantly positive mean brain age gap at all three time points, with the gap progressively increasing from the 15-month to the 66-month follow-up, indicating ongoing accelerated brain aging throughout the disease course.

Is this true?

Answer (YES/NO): NO